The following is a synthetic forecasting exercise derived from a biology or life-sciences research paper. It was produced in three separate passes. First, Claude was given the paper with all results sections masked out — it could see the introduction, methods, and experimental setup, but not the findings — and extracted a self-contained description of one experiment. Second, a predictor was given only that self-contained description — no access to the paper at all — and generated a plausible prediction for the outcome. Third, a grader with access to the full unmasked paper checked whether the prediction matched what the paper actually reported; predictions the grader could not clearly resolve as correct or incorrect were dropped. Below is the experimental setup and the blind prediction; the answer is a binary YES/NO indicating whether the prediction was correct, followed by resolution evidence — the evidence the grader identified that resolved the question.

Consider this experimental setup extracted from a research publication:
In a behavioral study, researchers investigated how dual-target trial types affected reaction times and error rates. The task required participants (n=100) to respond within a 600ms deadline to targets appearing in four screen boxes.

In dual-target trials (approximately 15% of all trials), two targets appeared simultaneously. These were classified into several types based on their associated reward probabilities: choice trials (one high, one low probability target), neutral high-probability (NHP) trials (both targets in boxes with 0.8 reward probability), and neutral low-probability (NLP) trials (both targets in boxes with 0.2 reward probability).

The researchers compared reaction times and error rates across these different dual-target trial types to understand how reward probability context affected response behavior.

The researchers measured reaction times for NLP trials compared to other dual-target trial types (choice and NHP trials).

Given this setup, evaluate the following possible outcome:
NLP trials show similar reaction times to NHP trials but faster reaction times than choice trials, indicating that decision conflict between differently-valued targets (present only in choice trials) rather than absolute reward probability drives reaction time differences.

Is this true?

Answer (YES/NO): NO